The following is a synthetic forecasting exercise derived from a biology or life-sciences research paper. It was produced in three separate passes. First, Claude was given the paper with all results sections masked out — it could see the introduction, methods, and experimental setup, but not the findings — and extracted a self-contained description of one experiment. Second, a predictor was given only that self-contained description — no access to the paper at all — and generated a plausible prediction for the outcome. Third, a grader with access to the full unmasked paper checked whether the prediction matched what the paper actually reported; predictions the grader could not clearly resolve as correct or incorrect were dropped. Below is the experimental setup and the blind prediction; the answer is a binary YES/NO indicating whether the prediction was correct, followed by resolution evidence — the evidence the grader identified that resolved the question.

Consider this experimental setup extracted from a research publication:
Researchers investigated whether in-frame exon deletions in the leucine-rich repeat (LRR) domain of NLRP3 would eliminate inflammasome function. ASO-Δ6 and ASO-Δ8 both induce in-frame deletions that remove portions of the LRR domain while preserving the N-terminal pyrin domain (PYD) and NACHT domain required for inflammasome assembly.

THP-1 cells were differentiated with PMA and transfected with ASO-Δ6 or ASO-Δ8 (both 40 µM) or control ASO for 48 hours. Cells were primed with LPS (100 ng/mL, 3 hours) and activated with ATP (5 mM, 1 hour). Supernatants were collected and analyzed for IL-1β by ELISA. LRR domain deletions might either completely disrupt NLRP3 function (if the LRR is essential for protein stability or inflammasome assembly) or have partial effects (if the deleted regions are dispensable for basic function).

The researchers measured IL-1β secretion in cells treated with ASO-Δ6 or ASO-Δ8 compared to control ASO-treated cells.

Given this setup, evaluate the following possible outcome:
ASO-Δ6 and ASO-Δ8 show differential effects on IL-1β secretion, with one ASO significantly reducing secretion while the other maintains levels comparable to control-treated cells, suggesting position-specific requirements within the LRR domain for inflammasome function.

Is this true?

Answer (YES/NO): NO